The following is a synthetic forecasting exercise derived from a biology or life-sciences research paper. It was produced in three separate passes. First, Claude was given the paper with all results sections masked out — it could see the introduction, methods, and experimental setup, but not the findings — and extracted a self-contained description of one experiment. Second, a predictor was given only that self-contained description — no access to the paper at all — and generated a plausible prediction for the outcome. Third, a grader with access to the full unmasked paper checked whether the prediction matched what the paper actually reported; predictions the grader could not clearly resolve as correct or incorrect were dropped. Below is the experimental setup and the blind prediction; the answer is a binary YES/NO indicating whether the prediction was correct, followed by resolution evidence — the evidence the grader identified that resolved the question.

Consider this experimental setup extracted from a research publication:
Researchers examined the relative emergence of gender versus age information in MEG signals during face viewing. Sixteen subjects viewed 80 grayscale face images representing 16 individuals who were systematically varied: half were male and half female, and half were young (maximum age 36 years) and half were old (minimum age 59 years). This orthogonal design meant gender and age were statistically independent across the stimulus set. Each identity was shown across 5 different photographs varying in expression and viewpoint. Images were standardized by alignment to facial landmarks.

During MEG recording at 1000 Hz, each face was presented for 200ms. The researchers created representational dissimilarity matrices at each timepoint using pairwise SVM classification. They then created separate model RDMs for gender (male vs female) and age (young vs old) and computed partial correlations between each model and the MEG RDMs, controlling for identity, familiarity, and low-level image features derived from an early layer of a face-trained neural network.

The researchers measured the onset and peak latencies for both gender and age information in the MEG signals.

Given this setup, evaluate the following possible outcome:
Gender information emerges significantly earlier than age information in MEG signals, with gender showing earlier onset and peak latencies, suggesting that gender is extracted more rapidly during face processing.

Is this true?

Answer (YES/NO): NO